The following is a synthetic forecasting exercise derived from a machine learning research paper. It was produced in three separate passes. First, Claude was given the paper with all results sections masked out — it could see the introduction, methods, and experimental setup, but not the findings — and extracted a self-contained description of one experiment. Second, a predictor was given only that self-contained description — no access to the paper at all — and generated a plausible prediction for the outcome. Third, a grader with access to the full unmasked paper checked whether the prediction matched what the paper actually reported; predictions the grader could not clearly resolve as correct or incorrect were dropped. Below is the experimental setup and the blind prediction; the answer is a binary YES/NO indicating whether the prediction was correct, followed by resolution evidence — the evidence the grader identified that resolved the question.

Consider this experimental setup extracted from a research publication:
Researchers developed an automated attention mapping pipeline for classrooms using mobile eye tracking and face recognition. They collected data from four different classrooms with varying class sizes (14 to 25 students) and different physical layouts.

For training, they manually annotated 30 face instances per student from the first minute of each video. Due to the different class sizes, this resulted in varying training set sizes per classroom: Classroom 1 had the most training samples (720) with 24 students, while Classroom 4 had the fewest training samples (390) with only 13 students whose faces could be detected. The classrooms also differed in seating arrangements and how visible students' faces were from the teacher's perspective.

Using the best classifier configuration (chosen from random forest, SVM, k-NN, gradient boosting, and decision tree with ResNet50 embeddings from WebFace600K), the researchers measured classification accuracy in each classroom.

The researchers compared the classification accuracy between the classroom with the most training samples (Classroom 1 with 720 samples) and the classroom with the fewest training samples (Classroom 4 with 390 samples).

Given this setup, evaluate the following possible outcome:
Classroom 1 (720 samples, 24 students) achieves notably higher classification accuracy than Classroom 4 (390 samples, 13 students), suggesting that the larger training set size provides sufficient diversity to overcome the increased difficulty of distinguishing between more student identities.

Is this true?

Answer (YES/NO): NO